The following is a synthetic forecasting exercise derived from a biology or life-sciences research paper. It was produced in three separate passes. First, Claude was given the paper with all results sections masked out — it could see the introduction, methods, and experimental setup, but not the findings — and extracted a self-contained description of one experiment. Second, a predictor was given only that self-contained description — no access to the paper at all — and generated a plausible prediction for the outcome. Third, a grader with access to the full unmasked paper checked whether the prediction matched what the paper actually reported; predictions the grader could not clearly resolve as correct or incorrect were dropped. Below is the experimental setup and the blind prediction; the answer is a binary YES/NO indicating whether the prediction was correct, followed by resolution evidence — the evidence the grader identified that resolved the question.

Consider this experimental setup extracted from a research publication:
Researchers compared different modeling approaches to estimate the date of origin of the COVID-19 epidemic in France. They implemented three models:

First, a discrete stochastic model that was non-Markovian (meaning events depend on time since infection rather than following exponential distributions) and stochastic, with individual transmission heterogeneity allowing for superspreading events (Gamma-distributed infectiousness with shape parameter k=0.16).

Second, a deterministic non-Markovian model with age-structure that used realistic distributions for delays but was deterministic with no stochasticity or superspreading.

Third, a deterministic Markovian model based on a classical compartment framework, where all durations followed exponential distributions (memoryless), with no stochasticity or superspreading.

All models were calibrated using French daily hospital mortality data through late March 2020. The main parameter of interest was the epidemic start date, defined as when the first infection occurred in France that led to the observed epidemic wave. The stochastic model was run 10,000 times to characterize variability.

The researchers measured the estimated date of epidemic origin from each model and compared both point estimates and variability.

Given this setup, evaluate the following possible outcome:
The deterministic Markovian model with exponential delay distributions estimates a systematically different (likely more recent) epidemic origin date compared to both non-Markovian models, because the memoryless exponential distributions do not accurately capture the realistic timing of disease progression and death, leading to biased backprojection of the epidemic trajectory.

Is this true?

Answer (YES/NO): NO